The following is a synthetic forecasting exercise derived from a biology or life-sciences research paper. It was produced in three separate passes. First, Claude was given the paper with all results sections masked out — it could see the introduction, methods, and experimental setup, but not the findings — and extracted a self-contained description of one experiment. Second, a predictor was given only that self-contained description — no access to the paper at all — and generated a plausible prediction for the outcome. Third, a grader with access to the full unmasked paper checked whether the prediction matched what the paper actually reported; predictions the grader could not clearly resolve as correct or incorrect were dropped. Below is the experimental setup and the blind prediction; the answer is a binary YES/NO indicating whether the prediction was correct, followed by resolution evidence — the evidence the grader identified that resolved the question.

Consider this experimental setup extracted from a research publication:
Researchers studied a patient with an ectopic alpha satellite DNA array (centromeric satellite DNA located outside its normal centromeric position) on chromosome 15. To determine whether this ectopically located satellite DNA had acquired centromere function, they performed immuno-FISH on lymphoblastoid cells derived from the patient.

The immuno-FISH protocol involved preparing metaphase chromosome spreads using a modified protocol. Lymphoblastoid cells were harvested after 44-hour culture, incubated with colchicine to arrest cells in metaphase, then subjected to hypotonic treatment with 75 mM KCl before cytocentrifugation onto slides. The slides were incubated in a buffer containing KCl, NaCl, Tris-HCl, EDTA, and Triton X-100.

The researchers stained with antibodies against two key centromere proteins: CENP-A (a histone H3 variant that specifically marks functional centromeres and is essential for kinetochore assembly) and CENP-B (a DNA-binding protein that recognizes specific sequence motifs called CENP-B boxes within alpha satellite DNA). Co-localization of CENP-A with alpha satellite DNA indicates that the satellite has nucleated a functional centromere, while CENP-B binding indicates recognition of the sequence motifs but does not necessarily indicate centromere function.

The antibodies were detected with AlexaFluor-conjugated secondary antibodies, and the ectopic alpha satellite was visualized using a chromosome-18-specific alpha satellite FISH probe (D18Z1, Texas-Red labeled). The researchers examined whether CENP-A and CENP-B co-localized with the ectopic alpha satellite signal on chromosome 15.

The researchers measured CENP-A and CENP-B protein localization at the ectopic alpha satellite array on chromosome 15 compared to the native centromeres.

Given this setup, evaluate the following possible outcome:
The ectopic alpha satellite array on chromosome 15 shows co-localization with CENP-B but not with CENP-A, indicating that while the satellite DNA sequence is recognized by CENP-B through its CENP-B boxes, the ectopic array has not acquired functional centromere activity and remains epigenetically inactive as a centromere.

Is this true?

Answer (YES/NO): YES